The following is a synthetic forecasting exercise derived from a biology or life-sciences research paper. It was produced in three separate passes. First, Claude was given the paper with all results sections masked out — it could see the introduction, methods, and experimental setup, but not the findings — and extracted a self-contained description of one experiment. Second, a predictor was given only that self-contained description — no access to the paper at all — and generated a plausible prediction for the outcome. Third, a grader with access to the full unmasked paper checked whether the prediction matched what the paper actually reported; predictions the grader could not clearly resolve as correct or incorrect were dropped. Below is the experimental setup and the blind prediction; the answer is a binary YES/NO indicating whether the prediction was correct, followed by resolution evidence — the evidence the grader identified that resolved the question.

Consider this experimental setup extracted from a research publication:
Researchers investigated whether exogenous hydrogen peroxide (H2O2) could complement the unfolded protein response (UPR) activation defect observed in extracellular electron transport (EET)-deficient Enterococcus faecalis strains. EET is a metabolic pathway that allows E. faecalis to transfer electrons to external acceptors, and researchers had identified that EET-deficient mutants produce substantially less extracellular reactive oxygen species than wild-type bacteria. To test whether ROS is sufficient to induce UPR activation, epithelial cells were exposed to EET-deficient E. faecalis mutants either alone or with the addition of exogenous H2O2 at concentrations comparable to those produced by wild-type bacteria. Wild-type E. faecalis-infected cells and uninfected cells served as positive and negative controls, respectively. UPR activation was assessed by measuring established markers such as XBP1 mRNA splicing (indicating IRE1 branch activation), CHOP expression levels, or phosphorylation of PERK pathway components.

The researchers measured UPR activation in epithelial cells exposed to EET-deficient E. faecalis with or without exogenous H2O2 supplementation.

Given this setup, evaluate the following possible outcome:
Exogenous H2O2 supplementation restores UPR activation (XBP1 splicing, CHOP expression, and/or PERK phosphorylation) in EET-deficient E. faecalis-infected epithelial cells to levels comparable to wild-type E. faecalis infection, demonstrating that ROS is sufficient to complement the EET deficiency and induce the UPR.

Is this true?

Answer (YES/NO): NO